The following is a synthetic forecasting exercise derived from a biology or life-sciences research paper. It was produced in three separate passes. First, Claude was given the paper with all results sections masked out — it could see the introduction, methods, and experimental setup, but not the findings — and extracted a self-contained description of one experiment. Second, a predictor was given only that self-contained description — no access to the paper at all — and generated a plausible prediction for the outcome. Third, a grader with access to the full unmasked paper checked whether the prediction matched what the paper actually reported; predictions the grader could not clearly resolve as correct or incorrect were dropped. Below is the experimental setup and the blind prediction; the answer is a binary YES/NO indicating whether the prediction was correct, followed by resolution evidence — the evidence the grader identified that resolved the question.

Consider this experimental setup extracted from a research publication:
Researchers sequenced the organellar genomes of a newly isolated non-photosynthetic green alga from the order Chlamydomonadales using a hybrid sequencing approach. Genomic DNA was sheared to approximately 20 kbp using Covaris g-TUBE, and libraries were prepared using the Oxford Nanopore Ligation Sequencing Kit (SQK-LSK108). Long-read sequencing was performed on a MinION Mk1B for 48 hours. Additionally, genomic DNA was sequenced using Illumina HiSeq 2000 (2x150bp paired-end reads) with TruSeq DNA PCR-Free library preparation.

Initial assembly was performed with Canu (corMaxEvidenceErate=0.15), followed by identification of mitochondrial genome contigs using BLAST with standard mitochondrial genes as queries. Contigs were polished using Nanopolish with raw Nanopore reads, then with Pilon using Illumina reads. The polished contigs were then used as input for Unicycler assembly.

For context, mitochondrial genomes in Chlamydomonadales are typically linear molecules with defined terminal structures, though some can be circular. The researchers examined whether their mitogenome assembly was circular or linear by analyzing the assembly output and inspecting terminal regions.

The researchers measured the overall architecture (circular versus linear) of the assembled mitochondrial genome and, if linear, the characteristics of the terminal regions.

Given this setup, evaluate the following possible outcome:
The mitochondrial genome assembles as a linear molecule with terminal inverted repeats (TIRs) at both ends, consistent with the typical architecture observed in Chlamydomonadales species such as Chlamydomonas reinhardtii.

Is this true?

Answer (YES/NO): NO